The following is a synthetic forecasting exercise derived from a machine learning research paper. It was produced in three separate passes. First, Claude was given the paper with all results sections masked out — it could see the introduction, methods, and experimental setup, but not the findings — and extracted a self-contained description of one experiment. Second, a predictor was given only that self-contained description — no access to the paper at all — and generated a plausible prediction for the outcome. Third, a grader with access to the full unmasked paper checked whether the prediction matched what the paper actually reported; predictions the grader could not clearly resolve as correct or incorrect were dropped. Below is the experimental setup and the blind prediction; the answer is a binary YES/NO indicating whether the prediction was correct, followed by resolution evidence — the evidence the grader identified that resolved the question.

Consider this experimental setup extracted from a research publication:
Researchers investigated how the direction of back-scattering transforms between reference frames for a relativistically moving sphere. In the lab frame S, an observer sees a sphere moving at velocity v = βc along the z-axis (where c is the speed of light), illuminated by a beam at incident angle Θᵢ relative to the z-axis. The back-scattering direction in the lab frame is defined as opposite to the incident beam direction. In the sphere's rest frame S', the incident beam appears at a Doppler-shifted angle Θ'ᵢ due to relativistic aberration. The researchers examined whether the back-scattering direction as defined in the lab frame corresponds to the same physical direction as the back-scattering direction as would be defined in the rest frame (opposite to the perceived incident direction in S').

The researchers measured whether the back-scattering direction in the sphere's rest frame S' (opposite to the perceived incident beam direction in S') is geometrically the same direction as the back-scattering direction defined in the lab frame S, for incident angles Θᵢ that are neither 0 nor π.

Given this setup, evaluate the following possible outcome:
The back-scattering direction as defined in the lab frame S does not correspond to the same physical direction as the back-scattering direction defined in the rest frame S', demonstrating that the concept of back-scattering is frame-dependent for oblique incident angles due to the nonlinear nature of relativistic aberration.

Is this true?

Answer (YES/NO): YES